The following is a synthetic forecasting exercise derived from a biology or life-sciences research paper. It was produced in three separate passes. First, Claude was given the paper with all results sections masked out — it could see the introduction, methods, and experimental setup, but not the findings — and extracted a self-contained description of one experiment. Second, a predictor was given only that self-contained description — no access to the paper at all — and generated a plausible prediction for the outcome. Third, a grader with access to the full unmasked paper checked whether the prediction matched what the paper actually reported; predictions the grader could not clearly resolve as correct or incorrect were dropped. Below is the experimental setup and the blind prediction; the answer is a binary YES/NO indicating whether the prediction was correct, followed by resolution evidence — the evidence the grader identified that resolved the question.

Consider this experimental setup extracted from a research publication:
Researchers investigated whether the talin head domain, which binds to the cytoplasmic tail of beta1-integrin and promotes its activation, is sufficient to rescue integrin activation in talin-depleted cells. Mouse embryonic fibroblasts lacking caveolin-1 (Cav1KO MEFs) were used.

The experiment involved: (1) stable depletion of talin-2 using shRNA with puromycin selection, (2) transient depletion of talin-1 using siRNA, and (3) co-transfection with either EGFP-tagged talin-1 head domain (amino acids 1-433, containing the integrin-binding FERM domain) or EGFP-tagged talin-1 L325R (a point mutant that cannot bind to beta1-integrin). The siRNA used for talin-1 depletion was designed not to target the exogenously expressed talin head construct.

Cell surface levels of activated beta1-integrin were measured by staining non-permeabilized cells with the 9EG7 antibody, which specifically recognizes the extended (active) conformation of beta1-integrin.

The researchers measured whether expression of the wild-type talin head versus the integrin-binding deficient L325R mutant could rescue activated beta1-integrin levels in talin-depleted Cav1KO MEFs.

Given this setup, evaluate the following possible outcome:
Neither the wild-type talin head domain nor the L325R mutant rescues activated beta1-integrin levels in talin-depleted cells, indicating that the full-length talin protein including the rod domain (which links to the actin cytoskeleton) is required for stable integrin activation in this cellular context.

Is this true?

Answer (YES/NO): NO